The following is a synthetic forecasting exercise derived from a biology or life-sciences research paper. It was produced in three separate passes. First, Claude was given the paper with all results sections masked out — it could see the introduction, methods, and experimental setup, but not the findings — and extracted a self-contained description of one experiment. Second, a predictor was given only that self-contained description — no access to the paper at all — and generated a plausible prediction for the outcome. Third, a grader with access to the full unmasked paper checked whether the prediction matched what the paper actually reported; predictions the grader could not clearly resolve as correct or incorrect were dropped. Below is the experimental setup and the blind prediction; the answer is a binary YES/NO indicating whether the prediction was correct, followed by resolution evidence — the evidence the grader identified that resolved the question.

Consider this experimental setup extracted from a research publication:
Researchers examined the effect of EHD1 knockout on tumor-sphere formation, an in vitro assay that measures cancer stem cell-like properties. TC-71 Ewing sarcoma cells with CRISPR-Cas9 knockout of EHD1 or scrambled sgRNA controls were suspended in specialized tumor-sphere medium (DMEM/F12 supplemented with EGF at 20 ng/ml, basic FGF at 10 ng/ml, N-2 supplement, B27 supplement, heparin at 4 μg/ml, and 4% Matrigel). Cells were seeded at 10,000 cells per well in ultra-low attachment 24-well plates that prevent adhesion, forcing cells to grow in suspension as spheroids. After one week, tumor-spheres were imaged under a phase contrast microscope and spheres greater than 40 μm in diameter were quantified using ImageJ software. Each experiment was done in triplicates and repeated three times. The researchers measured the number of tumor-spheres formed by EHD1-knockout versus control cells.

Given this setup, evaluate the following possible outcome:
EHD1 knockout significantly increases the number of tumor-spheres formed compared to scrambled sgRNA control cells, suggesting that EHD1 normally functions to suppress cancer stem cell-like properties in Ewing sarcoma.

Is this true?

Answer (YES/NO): NO